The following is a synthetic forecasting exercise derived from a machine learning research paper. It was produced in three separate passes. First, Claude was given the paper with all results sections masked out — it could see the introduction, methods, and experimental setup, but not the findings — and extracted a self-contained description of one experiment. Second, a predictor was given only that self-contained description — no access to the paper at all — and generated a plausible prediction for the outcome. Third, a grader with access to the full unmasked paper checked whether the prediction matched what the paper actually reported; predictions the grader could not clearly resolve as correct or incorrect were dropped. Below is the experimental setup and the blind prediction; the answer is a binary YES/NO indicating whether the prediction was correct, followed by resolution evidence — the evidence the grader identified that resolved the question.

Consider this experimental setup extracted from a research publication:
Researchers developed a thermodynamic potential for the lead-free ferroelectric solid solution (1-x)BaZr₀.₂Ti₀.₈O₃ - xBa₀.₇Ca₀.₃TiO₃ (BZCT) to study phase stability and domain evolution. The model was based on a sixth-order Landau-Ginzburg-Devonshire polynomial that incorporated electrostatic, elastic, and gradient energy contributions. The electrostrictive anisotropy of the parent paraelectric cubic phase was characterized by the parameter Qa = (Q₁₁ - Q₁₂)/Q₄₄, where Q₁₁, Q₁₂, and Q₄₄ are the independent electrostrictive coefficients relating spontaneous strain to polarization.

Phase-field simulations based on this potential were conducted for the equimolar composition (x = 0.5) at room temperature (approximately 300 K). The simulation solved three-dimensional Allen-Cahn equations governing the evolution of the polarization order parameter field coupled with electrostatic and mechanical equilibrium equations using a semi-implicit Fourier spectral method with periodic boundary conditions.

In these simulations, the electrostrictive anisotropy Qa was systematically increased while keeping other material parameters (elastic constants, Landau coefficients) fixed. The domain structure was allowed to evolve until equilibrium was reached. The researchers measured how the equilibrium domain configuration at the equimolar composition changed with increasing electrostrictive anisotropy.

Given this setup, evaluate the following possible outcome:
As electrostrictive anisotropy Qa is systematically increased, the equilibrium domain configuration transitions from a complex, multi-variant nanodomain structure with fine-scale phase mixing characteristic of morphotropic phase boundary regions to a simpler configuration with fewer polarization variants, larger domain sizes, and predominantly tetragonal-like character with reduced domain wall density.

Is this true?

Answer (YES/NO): NO